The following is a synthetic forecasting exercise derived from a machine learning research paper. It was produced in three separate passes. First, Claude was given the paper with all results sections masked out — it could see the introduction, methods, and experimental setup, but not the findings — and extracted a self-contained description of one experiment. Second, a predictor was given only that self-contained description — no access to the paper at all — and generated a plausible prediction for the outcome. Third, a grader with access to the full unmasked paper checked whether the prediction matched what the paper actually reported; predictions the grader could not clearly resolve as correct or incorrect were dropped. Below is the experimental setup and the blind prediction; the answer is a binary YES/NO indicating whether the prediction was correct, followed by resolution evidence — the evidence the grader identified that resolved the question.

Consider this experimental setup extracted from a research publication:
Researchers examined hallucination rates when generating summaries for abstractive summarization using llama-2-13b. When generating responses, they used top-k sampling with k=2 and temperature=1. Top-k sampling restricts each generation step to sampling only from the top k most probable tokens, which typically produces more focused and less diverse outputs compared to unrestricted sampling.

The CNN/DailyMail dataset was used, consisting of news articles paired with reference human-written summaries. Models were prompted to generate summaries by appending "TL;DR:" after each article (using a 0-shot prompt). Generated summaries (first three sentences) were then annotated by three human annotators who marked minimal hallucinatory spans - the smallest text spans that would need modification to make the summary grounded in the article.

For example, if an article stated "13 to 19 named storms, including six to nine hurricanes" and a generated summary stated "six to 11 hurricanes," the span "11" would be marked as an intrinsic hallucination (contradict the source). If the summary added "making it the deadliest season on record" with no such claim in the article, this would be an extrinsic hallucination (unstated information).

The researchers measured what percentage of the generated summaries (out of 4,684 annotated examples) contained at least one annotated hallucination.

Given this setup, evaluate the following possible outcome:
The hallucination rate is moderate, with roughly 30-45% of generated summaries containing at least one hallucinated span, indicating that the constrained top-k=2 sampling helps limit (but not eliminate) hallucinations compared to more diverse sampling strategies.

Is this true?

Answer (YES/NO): NO